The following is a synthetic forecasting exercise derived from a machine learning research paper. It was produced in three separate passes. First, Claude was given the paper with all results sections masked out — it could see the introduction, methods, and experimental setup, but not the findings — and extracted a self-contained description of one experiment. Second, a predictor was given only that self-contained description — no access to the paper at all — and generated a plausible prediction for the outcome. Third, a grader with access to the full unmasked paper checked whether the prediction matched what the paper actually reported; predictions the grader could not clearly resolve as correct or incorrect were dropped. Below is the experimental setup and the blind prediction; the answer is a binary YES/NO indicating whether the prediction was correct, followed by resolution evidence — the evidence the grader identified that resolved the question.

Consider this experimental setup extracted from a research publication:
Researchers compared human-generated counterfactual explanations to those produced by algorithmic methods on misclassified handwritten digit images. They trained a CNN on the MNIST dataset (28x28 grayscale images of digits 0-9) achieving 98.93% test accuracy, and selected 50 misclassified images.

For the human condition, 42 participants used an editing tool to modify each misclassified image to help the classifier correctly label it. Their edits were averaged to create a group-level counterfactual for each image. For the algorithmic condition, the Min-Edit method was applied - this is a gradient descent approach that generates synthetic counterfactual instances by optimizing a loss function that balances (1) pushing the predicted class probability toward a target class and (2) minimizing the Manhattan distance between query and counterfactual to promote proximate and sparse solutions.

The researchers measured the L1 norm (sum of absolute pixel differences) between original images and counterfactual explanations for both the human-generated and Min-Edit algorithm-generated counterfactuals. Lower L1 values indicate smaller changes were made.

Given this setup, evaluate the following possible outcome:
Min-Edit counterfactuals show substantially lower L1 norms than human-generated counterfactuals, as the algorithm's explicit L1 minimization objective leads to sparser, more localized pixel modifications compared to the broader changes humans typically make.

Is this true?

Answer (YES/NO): YES